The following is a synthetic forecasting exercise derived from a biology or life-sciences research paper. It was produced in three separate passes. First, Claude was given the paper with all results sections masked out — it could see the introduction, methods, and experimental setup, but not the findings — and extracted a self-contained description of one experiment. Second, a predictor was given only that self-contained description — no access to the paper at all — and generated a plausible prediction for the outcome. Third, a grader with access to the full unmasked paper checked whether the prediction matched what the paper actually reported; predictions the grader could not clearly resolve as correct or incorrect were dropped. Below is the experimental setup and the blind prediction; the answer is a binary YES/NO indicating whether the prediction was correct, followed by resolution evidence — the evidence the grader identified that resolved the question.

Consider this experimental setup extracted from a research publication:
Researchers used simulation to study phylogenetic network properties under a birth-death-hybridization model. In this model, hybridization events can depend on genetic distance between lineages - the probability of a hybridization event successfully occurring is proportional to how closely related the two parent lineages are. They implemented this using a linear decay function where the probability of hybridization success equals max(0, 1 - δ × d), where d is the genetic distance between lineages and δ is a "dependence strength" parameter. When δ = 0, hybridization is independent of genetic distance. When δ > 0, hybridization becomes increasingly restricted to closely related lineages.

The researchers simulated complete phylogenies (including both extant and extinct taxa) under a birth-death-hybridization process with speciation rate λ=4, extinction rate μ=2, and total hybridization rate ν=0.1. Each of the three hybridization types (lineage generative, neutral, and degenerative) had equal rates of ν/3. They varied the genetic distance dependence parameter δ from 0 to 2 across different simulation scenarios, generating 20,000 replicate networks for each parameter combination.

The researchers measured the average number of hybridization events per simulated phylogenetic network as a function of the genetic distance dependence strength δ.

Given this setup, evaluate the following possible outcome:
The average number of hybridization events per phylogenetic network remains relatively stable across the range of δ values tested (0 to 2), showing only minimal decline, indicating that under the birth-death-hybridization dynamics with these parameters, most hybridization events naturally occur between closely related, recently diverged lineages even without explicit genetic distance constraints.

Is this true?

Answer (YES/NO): NO